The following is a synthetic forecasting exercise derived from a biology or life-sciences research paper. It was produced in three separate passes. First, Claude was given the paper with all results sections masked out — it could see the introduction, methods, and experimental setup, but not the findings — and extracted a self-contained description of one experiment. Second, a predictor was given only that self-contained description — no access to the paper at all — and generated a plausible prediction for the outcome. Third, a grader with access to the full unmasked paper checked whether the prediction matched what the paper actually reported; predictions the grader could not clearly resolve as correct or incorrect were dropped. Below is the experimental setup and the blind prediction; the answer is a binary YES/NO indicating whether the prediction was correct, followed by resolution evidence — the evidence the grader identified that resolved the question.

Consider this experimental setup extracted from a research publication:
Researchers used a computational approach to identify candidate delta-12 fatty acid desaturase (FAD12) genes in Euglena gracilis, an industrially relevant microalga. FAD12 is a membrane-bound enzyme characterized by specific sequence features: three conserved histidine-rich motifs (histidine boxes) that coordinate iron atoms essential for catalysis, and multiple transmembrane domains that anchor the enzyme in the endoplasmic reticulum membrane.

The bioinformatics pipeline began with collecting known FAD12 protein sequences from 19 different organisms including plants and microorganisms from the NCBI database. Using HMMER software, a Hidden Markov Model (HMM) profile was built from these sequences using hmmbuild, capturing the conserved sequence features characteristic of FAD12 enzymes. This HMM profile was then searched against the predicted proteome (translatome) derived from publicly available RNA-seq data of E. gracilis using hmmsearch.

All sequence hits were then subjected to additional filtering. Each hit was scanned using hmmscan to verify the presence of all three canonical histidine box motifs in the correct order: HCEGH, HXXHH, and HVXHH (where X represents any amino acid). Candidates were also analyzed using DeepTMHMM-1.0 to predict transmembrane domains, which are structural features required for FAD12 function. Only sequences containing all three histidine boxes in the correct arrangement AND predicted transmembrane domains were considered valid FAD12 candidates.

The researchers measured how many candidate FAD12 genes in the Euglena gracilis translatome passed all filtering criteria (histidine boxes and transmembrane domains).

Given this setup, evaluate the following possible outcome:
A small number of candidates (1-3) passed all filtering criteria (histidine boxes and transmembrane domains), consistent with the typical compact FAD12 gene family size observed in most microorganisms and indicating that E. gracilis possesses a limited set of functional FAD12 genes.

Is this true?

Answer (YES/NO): YES